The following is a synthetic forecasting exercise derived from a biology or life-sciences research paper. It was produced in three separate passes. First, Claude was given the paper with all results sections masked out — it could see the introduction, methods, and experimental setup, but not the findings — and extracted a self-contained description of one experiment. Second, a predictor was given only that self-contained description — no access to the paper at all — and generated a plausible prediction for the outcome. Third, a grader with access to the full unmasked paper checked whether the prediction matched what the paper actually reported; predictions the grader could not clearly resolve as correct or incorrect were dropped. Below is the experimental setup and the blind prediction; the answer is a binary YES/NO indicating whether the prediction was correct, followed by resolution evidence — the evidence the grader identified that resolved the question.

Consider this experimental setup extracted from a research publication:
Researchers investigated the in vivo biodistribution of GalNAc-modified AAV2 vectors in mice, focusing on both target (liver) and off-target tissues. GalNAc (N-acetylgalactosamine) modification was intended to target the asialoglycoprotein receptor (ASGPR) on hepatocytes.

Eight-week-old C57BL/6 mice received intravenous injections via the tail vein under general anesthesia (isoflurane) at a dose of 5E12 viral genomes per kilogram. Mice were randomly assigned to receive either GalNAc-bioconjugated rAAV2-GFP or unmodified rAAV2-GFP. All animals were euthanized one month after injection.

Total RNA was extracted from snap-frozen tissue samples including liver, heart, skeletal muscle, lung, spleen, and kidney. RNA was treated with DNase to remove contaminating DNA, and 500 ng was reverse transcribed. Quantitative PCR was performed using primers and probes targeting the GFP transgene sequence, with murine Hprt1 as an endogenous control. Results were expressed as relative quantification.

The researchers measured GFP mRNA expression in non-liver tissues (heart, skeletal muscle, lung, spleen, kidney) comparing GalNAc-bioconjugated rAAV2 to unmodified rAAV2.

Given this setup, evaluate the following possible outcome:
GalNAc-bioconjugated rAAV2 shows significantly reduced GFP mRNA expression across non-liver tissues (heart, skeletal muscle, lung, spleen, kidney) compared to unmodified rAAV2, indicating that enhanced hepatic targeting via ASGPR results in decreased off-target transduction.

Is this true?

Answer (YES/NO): NO